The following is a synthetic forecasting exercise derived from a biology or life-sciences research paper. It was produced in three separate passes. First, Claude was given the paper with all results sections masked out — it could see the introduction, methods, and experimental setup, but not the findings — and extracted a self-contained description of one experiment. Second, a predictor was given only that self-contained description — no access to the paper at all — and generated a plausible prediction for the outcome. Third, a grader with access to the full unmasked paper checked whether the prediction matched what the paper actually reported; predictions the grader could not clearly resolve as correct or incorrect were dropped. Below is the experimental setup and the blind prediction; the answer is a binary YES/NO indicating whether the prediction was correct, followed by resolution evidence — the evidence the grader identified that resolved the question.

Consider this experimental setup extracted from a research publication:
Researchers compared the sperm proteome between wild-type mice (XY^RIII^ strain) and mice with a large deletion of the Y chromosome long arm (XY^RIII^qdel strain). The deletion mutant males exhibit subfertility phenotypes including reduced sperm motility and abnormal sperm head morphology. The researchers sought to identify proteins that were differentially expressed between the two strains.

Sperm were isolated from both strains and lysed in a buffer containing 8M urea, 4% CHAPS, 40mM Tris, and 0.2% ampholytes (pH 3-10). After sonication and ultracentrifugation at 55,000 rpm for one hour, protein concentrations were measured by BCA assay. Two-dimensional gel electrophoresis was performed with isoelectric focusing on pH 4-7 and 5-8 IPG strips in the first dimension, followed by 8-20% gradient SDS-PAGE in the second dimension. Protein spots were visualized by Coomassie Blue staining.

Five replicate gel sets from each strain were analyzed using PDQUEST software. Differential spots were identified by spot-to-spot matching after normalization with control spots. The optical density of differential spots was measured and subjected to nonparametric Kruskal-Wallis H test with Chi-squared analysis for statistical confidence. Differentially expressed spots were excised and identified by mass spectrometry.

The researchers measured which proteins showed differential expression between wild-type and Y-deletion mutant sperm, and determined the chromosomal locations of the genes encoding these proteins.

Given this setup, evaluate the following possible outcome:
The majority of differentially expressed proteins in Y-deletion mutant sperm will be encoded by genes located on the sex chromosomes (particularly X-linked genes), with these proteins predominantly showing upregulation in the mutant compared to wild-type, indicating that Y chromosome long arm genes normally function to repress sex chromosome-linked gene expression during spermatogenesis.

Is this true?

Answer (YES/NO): NO